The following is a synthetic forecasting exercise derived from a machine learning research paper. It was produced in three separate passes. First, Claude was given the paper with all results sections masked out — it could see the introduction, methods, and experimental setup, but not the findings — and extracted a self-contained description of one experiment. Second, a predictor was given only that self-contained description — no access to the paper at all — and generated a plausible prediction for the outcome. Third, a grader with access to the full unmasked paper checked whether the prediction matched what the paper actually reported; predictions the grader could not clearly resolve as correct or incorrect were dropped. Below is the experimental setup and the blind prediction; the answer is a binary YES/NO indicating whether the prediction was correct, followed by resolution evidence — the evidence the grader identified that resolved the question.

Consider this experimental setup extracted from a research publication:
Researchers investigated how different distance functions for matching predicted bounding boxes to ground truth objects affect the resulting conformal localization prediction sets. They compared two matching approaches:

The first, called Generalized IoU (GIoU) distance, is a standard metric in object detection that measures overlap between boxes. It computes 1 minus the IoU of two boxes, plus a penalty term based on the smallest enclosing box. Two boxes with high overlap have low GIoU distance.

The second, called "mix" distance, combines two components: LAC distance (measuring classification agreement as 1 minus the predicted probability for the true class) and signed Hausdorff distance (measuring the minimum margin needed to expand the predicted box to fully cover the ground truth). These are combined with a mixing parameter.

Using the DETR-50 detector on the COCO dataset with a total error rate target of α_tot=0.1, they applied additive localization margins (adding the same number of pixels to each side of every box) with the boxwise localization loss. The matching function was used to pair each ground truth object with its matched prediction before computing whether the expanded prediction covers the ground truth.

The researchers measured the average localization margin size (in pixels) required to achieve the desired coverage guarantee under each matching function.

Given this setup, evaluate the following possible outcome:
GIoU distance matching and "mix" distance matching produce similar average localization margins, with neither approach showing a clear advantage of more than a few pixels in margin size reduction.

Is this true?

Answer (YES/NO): NO